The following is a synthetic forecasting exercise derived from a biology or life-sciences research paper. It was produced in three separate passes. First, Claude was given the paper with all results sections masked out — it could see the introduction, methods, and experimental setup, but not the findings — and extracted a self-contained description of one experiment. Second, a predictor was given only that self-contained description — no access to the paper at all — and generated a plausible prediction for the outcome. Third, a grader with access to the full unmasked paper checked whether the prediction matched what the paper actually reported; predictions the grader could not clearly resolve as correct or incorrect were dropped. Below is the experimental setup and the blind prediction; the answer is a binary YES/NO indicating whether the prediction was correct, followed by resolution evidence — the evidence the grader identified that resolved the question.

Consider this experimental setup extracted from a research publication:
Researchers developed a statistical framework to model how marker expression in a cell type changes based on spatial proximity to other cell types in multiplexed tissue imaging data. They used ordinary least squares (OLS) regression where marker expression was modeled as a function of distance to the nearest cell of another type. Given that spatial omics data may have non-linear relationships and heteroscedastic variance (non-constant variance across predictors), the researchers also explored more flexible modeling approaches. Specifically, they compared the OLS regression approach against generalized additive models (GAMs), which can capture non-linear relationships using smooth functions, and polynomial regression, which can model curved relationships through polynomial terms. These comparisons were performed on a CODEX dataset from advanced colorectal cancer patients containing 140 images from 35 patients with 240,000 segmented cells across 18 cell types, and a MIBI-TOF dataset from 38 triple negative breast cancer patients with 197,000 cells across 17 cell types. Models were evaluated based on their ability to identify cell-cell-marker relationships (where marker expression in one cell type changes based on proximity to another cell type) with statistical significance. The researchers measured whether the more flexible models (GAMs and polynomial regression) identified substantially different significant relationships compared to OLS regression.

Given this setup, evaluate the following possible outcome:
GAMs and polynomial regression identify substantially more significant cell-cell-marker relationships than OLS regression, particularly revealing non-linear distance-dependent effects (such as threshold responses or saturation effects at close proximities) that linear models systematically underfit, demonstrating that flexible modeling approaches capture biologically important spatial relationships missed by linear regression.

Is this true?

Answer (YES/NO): NO